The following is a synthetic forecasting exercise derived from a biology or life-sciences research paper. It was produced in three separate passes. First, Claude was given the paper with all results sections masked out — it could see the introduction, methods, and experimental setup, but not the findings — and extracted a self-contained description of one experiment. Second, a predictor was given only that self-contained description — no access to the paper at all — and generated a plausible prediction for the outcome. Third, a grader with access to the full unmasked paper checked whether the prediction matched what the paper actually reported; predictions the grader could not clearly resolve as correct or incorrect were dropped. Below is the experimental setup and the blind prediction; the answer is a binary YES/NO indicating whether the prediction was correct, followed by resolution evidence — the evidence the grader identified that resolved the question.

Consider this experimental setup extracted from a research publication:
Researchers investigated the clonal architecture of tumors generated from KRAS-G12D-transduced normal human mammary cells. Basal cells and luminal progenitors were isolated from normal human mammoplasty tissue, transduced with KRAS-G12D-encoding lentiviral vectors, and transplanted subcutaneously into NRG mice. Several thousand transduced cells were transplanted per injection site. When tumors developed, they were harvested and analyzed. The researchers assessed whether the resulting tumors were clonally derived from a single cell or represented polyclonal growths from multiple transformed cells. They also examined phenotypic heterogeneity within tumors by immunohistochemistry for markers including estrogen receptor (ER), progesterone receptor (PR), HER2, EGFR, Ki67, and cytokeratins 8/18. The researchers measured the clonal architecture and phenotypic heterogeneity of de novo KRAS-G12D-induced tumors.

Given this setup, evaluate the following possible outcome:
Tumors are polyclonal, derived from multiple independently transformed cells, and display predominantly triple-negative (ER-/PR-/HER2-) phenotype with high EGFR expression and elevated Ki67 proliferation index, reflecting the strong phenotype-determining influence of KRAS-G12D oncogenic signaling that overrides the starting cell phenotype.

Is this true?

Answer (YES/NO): NO